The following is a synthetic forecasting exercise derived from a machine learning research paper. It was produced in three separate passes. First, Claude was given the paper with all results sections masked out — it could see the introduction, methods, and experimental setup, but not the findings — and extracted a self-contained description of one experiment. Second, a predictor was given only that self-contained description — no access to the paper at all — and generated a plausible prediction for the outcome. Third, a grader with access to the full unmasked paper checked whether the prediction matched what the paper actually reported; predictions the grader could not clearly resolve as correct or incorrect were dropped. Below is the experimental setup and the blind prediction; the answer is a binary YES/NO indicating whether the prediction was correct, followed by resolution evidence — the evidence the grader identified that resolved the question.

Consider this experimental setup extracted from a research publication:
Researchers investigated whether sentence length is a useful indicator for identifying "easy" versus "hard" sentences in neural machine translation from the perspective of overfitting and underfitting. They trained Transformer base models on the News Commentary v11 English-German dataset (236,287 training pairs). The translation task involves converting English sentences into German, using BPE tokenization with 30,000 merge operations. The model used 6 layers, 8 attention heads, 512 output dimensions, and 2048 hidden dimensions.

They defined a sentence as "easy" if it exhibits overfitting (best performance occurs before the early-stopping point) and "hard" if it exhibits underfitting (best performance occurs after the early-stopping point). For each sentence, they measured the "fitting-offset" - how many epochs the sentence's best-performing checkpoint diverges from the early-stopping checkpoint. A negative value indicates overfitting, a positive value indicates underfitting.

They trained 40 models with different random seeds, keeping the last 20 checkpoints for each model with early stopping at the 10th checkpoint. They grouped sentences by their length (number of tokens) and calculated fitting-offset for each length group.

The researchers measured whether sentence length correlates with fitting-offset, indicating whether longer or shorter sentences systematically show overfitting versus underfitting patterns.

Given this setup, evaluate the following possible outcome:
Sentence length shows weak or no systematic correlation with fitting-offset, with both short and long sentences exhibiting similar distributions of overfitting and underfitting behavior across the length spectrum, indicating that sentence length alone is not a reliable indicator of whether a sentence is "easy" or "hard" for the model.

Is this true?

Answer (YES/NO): NO